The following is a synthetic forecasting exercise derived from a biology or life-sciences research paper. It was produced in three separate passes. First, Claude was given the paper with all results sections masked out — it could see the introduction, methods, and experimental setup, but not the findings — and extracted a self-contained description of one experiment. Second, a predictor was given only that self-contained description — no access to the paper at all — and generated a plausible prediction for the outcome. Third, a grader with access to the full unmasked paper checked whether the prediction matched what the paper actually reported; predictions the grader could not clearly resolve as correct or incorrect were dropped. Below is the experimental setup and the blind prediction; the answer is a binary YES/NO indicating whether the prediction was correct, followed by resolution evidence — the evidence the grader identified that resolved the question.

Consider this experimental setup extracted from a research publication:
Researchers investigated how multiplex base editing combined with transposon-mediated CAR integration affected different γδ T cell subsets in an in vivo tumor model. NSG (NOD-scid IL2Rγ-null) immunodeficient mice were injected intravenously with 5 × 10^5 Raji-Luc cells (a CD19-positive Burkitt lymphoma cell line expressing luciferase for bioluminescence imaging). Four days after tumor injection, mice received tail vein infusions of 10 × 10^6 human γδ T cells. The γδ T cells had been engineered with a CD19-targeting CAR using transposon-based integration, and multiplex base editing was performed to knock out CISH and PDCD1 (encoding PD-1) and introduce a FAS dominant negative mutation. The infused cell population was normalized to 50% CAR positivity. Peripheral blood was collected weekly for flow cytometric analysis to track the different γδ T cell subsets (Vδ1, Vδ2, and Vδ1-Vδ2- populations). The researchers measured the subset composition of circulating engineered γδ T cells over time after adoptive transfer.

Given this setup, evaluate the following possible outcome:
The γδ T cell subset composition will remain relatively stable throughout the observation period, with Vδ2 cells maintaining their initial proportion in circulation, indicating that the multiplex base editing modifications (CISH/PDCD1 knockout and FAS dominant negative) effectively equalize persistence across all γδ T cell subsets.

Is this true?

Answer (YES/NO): NO